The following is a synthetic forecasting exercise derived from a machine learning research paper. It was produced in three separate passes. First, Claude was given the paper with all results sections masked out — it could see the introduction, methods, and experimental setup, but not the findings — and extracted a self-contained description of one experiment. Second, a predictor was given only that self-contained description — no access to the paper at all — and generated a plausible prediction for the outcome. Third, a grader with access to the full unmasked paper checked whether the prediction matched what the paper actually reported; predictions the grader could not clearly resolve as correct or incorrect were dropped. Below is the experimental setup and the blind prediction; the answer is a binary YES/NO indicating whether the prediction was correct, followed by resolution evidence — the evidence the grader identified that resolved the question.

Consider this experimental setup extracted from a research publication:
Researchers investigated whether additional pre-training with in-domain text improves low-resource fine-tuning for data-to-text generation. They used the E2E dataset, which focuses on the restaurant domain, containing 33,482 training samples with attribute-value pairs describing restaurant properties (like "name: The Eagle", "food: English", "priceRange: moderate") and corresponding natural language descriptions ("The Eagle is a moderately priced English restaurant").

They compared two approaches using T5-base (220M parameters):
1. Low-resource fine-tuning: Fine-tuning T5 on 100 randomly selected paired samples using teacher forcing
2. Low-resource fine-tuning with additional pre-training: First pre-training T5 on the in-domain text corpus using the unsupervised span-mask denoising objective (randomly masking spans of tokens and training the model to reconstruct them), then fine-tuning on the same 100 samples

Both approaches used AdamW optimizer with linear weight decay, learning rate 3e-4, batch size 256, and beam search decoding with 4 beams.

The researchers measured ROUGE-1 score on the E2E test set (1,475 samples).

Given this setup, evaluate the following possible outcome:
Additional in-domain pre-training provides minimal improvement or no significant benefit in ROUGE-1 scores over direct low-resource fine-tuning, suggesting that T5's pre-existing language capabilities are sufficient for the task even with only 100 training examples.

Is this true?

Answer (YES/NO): YES